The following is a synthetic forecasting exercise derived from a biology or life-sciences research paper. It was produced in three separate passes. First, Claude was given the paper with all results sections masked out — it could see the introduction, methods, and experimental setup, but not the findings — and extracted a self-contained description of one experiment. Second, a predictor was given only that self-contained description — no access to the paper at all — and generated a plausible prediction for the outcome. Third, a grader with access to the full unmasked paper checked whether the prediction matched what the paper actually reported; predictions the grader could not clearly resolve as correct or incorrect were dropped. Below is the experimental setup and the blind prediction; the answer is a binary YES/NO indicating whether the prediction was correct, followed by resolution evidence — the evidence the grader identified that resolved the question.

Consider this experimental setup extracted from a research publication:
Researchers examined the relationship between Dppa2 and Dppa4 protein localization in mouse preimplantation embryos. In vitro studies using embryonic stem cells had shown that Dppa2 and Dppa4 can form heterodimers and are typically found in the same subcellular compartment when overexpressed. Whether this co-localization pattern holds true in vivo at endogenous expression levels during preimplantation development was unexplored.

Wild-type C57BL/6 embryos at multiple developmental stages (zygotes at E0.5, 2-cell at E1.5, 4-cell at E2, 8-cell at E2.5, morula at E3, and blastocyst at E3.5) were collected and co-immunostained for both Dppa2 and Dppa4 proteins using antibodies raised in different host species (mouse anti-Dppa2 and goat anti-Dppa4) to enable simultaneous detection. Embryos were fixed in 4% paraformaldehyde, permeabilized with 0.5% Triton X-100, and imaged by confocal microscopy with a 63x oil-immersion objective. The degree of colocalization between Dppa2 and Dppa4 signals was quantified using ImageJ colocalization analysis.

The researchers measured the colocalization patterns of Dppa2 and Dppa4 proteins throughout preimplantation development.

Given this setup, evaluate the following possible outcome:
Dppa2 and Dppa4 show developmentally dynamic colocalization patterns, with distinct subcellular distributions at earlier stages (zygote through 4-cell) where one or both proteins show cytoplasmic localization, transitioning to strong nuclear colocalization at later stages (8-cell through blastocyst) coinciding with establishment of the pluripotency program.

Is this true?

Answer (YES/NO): NO